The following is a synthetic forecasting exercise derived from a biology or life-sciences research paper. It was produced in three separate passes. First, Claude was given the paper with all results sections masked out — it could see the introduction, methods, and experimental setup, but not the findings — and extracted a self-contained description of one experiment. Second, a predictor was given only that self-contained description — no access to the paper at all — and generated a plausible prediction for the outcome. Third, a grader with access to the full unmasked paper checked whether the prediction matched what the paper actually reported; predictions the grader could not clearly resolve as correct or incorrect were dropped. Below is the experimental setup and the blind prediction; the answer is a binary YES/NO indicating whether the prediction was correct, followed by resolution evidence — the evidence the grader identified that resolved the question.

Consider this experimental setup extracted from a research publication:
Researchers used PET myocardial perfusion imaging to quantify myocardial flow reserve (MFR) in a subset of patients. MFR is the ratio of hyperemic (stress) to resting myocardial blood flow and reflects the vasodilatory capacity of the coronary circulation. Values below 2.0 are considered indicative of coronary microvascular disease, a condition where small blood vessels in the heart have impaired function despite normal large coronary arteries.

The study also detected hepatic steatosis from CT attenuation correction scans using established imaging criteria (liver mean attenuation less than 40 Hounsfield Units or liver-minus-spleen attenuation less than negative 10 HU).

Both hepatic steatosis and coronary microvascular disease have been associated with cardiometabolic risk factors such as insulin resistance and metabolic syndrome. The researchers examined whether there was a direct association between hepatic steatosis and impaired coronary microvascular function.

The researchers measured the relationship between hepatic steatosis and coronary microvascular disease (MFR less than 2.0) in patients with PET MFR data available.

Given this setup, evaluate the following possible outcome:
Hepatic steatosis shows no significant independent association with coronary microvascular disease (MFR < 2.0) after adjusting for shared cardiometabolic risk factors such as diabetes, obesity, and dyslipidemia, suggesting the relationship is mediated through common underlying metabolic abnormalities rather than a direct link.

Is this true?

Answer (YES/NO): NO